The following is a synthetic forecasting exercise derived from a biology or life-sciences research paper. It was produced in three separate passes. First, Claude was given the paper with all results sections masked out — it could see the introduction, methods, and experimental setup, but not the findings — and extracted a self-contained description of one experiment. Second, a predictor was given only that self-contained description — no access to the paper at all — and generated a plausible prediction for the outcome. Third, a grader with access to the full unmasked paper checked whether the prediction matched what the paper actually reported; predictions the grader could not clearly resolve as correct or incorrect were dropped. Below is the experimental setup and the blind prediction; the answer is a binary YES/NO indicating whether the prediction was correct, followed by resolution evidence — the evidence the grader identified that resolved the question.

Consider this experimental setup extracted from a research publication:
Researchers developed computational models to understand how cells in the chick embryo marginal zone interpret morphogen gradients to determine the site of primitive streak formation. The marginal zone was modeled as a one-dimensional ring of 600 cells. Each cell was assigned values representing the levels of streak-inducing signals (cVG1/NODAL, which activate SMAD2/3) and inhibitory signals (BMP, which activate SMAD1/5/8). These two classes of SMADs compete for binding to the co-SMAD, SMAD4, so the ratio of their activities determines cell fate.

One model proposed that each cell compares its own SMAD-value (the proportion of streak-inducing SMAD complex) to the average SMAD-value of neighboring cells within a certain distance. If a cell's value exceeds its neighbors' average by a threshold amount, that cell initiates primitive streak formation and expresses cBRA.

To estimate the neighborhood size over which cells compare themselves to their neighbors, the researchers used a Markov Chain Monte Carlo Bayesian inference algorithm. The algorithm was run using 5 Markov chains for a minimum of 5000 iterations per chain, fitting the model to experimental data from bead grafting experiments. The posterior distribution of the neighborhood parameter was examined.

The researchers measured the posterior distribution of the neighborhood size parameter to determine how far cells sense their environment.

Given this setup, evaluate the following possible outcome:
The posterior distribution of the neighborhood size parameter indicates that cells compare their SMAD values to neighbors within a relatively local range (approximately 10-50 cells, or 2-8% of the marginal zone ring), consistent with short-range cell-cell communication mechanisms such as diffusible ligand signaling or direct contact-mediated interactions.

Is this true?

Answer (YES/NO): NO